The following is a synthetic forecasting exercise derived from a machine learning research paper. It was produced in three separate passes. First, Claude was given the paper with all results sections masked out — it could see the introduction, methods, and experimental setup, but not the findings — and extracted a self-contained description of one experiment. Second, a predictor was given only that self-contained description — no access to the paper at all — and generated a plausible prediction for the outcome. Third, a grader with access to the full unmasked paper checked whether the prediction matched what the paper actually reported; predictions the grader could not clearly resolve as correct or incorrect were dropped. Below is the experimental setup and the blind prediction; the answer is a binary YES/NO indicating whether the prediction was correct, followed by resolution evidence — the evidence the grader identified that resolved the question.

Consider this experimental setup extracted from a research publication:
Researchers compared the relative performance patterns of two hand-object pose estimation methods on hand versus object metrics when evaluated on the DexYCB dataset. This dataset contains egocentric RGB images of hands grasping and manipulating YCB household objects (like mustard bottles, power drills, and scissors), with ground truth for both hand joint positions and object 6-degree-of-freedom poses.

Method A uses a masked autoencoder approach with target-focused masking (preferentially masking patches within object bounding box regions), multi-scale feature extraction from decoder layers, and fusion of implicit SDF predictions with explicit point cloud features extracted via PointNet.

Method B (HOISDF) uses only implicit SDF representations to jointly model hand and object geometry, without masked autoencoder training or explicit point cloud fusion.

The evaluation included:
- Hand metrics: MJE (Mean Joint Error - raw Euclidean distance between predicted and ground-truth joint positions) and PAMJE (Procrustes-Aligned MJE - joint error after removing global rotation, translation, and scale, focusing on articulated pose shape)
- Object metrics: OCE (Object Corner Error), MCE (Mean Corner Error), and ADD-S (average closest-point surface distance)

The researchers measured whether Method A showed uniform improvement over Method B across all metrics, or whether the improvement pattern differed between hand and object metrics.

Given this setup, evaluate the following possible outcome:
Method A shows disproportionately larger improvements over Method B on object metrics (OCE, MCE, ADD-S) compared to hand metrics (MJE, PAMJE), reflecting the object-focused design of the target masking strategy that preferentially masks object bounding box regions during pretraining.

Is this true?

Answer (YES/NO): YES